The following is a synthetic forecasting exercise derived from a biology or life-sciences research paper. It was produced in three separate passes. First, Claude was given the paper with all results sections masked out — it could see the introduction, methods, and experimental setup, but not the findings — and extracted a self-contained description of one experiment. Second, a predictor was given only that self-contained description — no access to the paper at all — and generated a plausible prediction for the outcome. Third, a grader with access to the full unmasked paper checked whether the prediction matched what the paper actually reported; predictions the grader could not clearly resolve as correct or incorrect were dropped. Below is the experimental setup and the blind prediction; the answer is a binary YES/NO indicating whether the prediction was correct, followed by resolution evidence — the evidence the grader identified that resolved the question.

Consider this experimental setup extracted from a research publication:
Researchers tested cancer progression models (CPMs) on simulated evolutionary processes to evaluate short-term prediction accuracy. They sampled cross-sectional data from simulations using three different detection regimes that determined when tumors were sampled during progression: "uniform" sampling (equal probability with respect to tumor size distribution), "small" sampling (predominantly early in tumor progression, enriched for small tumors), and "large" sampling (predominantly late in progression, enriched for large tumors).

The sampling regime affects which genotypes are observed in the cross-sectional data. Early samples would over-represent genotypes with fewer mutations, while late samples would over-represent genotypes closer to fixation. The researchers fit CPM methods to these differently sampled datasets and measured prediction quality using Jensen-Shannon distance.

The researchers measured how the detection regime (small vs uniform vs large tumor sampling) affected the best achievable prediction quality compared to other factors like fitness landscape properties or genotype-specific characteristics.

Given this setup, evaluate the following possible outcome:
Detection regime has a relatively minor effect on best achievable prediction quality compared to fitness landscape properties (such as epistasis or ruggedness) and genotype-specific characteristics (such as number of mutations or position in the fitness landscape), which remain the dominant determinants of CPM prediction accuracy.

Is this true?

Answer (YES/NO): NO